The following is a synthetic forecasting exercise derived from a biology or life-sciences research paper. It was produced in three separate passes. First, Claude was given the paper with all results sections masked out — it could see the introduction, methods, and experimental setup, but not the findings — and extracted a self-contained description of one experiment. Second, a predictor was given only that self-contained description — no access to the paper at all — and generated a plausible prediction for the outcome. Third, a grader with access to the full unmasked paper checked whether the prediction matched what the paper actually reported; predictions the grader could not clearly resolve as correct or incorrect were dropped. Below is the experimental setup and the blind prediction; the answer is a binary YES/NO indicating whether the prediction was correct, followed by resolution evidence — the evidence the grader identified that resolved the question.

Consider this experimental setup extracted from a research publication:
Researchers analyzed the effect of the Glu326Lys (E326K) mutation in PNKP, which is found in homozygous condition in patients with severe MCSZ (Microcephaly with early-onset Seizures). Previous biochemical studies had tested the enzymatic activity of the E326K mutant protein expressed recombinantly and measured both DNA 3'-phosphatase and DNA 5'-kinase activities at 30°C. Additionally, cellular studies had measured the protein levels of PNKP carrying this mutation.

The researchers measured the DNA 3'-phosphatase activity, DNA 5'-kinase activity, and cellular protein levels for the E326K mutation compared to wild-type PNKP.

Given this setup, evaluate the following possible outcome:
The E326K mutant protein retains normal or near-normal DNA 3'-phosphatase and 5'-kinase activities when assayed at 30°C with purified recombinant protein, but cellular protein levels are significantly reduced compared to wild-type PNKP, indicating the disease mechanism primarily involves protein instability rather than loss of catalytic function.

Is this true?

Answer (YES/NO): YES